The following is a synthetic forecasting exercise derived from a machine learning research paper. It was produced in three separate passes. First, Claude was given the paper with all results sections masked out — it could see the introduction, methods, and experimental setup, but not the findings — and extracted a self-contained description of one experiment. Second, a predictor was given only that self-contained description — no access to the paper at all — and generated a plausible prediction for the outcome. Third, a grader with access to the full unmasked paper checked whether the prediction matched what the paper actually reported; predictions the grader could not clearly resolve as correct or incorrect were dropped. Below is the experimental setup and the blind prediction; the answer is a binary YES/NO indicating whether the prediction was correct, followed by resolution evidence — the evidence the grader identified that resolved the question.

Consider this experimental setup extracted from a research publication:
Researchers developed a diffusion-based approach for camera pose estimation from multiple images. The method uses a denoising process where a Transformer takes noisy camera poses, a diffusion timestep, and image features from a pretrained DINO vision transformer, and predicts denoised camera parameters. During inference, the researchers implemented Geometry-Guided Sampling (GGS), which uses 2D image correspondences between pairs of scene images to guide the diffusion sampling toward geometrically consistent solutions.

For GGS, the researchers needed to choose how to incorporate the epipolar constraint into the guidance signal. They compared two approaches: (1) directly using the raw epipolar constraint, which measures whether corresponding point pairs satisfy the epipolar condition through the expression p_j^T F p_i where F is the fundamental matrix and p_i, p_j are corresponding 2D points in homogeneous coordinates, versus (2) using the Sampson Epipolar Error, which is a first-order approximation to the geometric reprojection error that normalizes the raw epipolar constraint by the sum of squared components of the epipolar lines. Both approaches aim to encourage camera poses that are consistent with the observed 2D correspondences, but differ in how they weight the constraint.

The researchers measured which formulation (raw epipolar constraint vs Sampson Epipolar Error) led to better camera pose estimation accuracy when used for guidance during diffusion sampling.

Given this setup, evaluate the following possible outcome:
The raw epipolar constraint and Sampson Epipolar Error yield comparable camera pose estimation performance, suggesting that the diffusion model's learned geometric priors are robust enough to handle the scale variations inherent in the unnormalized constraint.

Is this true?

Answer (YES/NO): NO